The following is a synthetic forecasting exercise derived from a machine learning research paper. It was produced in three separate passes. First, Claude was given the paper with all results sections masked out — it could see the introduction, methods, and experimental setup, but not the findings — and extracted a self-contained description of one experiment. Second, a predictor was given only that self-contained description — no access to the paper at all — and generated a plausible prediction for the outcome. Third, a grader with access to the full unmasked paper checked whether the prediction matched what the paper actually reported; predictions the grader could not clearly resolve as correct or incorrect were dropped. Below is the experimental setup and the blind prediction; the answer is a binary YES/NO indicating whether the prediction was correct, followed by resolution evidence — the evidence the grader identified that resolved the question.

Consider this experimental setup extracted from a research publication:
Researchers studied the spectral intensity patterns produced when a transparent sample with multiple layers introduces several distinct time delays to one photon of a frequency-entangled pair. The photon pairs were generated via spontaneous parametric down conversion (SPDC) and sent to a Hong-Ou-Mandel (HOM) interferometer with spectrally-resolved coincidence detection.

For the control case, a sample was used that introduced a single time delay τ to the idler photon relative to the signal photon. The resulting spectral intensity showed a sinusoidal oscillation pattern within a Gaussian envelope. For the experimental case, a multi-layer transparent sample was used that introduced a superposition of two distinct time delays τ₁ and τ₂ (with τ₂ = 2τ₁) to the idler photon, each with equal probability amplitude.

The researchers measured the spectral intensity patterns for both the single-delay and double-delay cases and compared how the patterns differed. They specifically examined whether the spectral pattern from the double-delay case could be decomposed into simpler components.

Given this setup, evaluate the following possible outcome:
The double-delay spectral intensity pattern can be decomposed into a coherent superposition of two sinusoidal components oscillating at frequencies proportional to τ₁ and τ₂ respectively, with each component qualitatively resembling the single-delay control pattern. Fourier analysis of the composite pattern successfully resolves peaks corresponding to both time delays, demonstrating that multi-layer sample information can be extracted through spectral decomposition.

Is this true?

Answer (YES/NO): YES